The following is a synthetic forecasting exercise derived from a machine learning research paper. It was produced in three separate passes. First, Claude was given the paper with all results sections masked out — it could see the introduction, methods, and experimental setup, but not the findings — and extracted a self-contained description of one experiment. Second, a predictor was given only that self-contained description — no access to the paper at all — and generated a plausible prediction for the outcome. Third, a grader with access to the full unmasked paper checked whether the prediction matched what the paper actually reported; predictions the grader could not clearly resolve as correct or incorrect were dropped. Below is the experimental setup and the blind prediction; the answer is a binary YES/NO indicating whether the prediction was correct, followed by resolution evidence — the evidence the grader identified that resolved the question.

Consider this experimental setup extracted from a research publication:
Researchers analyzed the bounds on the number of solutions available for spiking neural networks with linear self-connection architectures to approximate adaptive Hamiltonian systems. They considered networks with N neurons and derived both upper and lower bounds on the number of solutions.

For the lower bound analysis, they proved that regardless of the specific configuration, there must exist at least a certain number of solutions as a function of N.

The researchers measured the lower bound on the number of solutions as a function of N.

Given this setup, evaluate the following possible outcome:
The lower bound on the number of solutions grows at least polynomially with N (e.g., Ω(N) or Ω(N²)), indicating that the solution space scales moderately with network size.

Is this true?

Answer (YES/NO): YES